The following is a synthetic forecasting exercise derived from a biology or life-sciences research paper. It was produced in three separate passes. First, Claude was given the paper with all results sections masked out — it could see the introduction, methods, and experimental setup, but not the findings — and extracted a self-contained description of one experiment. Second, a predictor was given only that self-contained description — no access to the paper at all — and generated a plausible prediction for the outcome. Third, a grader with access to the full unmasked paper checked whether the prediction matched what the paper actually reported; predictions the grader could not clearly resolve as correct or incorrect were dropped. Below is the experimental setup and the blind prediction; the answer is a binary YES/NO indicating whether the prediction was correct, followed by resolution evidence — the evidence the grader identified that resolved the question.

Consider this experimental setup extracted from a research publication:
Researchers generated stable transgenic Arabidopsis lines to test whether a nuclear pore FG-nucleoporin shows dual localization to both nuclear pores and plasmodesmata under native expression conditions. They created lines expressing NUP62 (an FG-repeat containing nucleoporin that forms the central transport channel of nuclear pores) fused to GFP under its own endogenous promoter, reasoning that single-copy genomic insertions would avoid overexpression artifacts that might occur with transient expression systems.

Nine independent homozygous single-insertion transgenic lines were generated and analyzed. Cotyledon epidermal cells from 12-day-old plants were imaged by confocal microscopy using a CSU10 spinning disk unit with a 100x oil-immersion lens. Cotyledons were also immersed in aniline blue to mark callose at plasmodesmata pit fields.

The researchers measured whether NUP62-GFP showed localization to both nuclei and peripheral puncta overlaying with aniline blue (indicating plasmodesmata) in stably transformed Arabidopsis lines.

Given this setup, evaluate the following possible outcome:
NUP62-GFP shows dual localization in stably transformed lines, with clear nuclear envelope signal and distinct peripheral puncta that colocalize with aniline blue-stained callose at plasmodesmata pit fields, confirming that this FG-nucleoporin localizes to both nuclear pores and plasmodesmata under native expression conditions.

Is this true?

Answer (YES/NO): YES